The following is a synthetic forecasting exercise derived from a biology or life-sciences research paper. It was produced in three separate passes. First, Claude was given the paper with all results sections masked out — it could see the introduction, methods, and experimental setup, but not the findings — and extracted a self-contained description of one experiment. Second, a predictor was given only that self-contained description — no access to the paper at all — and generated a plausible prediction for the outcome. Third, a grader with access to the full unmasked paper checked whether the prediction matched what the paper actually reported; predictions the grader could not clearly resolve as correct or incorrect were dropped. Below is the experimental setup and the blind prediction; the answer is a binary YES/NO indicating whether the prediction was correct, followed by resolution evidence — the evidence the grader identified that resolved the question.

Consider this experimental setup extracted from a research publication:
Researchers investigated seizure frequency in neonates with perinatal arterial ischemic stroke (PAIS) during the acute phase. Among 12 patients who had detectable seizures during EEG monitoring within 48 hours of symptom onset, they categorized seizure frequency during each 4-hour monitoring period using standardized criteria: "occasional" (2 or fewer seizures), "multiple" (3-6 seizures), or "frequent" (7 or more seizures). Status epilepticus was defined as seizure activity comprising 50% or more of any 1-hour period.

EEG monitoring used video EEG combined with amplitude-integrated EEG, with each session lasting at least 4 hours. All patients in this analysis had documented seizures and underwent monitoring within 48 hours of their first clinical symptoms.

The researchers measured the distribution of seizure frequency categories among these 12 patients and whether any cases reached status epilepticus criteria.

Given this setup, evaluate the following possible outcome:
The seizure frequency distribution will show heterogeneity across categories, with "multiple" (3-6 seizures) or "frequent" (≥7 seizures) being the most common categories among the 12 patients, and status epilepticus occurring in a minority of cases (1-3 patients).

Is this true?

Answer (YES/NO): NO